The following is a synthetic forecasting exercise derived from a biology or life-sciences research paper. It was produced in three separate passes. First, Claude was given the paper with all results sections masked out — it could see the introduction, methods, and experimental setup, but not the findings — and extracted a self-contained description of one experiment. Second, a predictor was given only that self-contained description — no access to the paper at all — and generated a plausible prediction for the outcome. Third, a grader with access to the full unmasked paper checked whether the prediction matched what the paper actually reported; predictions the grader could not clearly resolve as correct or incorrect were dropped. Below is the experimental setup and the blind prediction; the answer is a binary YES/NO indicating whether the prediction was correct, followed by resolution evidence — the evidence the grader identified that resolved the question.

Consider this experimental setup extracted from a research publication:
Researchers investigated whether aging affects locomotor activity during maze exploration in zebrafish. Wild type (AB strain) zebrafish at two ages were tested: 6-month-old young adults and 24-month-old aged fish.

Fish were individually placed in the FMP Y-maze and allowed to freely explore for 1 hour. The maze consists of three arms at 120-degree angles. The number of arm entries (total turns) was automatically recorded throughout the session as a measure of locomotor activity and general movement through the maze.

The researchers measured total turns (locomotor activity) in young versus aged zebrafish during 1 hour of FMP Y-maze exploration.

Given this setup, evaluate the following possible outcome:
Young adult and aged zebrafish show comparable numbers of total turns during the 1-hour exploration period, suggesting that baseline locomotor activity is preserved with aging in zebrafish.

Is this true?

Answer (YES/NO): YES